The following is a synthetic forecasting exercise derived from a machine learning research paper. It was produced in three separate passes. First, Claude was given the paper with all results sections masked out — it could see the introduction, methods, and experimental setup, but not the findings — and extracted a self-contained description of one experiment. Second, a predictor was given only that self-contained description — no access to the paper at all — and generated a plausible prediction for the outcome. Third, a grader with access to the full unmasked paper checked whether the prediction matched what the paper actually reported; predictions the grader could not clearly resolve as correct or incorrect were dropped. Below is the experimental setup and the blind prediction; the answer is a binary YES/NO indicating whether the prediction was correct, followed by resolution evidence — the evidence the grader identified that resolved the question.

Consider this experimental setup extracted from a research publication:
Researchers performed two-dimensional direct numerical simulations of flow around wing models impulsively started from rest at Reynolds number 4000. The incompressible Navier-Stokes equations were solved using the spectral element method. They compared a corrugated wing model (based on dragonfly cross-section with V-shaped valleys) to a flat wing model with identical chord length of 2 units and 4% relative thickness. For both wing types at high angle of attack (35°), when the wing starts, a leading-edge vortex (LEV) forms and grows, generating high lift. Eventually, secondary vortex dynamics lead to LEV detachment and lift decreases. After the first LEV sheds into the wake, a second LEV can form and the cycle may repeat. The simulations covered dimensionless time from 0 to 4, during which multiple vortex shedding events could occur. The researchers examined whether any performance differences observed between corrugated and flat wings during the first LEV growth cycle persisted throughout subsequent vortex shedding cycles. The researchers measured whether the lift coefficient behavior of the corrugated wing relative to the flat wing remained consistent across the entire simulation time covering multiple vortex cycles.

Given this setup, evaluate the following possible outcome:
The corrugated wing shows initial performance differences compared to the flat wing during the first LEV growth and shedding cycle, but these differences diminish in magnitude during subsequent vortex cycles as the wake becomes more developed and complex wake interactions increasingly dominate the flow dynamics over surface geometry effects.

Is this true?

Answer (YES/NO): NO